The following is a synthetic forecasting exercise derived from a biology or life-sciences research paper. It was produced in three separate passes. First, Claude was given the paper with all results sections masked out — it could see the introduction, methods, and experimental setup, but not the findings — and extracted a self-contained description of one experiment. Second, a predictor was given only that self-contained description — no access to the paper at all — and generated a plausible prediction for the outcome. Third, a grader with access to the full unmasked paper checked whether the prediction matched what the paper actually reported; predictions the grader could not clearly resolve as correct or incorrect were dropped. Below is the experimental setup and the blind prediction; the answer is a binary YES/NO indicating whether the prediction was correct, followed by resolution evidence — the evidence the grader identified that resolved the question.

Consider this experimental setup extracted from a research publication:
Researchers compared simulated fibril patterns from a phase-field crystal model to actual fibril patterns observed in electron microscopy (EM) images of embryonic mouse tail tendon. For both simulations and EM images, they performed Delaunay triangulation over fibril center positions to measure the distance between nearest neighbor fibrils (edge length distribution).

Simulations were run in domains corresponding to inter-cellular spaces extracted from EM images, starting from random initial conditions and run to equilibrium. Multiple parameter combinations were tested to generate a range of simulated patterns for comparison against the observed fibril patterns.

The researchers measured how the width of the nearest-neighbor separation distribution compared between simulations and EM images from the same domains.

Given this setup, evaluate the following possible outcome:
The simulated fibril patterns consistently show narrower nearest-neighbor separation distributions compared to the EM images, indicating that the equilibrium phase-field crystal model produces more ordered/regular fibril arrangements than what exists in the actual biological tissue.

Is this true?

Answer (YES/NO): YES